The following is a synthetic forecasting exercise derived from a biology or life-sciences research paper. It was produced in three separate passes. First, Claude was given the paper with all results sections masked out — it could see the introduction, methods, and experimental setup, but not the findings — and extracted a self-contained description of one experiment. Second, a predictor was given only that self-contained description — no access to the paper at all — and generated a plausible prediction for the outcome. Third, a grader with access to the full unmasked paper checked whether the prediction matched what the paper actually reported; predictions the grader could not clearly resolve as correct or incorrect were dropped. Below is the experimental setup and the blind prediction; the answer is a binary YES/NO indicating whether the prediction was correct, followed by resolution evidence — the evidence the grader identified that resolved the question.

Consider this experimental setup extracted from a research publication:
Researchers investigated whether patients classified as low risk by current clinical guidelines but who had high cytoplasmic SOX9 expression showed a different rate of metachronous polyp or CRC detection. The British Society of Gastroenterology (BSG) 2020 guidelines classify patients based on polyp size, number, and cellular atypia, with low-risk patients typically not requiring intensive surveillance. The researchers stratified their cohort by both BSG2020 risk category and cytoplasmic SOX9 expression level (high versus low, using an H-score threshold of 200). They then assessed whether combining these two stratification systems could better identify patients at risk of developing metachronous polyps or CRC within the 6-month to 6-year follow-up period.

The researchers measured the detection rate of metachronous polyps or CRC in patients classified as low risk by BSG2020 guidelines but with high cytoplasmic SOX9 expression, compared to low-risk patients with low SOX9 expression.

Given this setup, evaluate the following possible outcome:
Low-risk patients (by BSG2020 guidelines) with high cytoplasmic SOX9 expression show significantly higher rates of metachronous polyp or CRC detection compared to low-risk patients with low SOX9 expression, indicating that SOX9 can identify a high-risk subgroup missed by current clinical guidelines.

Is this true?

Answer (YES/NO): YES